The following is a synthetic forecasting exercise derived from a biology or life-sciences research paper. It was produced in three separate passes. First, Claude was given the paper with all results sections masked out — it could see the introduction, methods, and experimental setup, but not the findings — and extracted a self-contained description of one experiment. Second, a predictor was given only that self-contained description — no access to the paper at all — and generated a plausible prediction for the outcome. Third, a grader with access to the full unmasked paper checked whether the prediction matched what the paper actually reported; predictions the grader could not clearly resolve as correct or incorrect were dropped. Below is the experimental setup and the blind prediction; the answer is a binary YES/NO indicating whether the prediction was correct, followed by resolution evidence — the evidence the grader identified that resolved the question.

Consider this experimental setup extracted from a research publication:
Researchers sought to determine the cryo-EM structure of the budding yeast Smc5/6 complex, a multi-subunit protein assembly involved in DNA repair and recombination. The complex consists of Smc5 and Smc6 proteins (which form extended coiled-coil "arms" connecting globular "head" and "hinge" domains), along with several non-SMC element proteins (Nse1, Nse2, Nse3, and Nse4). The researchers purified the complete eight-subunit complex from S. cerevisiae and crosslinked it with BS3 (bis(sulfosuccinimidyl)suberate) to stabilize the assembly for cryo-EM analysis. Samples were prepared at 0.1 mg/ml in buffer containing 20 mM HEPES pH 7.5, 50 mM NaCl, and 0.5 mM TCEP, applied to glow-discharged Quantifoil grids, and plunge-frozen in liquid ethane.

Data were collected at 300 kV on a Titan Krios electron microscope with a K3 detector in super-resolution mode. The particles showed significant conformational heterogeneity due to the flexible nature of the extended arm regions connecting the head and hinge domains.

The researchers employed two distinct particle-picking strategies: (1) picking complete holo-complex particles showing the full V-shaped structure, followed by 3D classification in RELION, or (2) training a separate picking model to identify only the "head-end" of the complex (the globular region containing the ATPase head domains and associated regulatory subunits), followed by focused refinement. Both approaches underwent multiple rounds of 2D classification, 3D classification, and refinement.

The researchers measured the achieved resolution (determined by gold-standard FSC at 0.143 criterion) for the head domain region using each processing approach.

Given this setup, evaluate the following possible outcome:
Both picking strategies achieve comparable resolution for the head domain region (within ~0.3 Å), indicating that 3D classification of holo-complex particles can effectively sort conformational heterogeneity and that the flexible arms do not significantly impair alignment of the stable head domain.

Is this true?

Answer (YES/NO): NO